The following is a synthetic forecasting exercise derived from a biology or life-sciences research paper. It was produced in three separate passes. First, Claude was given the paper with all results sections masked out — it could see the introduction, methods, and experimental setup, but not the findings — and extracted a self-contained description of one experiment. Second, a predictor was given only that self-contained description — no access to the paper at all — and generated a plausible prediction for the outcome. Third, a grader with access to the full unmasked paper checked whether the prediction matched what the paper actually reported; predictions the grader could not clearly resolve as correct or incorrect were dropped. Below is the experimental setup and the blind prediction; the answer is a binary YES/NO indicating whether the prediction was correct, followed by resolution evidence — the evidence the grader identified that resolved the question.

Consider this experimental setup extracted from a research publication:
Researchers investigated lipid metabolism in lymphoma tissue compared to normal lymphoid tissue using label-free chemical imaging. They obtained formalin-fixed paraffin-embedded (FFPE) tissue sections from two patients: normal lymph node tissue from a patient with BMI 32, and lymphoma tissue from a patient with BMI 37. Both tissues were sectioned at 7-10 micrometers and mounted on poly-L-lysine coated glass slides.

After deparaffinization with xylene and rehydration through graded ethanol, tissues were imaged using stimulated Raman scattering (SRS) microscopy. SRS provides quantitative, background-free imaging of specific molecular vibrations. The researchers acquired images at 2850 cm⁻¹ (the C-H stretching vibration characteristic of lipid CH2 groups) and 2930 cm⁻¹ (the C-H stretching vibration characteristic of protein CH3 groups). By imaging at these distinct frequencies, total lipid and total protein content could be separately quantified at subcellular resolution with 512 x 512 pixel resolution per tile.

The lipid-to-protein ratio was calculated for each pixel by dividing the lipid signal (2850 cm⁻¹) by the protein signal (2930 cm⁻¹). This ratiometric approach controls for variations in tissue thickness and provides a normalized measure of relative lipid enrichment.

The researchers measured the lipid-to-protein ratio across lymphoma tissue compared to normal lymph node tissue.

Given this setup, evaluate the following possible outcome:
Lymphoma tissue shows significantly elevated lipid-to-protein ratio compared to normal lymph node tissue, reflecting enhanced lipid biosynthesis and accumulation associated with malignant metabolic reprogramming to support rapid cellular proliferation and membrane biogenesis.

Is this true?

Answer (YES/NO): YES